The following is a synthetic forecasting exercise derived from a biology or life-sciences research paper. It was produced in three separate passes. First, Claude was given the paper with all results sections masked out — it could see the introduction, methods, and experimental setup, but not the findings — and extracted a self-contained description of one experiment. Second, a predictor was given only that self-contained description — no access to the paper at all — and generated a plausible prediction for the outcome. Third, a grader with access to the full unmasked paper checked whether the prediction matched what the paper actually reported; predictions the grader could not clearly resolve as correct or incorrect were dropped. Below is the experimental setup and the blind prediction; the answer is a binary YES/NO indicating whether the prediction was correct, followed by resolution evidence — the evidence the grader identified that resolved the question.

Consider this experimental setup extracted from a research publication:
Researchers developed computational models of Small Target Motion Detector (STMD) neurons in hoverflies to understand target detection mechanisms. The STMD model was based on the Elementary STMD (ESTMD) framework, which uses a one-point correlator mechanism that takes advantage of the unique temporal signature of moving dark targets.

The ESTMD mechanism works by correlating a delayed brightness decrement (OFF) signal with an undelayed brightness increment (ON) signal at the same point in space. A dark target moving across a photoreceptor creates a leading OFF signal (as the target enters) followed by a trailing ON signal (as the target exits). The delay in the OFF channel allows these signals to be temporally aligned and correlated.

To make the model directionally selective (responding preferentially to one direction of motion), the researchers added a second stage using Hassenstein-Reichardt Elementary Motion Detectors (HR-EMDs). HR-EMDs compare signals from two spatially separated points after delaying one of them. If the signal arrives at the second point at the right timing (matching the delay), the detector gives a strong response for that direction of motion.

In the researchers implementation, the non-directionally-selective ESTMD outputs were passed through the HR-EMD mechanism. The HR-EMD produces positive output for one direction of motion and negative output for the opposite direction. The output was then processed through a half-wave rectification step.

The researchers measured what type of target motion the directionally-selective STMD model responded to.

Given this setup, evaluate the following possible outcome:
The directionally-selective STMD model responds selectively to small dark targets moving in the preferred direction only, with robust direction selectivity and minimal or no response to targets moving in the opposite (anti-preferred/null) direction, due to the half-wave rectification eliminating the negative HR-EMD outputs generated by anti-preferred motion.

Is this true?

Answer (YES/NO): YES